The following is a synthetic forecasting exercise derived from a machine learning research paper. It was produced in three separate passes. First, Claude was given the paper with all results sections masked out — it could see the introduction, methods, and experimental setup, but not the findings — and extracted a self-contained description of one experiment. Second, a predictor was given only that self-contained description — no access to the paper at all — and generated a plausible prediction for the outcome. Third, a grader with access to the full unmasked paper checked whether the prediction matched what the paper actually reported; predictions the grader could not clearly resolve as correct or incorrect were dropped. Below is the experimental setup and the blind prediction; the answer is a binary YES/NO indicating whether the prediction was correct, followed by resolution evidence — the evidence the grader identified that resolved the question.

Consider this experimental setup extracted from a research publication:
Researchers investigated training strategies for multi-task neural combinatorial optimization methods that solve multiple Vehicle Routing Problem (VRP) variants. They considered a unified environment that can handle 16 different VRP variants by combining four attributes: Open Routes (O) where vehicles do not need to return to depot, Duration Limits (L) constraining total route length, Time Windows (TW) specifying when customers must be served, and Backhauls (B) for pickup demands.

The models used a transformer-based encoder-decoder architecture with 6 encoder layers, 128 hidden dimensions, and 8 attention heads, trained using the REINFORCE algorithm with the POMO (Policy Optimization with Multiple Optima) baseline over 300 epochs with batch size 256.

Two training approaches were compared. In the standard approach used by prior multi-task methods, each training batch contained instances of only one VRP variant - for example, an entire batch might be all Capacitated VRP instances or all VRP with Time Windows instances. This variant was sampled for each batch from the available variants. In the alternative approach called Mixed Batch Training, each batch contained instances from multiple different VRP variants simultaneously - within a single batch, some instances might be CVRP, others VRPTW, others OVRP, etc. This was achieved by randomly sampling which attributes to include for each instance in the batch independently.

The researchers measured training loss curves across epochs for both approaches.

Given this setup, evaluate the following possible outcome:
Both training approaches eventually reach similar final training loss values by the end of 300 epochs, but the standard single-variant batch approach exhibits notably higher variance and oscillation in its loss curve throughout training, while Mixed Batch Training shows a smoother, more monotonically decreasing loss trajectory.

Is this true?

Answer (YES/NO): NO